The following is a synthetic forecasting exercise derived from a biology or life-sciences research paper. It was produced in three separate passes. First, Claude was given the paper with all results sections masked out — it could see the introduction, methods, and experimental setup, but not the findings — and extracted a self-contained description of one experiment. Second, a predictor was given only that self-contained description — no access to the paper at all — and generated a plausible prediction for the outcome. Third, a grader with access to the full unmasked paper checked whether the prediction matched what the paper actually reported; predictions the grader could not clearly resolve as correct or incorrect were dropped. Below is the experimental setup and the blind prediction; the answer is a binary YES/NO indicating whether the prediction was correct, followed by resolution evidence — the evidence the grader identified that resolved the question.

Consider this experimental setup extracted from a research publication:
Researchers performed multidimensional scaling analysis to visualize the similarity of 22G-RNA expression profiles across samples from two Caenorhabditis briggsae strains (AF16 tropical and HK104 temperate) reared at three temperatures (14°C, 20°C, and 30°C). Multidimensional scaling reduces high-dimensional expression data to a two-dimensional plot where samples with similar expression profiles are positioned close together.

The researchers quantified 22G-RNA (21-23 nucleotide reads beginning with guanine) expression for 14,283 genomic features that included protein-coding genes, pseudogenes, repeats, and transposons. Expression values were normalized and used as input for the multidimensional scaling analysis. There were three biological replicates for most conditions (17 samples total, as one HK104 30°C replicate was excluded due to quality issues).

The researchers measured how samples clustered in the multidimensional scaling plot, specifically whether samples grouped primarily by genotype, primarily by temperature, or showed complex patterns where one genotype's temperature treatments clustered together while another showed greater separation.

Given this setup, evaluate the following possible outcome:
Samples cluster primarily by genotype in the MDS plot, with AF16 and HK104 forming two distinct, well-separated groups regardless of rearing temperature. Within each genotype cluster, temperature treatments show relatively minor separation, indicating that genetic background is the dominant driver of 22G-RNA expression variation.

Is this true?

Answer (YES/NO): NO